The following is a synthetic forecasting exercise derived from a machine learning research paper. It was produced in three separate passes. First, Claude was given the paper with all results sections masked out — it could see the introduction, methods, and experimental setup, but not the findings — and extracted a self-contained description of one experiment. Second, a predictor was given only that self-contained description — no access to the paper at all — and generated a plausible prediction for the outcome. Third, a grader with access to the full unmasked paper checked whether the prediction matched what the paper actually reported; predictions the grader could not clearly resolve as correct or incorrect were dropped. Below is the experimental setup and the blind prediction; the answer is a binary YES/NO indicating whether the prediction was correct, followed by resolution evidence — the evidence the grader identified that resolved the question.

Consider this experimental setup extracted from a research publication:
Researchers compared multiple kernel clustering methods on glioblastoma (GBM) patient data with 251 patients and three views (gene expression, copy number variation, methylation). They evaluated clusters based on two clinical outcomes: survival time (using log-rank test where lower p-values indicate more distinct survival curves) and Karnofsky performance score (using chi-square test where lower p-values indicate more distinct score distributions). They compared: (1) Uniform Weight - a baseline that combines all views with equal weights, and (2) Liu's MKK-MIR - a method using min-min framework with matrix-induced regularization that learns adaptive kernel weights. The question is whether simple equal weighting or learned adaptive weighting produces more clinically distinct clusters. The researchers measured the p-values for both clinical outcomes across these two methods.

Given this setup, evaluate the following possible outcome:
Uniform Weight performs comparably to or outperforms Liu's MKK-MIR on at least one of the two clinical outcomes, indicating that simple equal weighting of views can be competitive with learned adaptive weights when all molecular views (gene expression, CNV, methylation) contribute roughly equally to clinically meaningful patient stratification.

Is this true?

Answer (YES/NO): YES